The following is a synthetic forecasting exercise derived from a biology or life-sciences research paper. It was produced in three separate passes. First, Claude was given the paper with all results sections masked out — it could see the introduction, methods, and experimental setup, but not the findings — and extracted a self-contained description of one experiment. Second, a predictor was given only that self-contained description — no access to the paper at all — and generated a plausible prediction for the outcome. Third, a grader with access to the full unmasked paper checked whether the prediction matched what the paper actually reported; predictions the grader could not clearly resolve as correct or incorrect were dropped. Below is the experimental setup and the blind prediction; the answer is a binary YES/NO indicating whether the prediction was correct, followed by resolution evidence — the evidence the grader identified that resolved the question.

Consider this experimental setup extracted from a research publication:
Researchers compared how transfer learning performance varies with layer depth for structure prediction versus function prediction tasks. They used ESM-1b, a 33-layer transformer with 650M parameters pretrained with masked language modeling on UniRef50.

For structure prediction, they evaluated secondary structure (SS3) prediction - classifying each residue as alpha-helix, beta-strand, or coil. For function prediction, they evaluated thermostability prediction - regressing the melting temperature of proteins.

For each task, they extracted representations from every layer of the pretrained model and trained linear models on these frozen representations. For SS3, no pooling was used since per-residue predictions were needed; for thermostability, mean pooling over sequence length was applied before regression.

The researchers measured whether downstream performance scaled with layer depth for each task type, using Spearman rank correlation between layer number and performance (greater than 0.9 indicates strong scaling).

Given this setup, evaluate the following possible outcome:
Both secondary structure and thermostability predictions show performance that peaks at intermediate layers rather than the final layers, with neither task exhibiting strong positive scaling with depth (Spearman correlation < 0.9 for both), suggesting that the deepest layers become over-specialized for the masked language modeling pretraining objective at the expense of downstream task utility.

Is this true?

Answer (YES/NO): NO